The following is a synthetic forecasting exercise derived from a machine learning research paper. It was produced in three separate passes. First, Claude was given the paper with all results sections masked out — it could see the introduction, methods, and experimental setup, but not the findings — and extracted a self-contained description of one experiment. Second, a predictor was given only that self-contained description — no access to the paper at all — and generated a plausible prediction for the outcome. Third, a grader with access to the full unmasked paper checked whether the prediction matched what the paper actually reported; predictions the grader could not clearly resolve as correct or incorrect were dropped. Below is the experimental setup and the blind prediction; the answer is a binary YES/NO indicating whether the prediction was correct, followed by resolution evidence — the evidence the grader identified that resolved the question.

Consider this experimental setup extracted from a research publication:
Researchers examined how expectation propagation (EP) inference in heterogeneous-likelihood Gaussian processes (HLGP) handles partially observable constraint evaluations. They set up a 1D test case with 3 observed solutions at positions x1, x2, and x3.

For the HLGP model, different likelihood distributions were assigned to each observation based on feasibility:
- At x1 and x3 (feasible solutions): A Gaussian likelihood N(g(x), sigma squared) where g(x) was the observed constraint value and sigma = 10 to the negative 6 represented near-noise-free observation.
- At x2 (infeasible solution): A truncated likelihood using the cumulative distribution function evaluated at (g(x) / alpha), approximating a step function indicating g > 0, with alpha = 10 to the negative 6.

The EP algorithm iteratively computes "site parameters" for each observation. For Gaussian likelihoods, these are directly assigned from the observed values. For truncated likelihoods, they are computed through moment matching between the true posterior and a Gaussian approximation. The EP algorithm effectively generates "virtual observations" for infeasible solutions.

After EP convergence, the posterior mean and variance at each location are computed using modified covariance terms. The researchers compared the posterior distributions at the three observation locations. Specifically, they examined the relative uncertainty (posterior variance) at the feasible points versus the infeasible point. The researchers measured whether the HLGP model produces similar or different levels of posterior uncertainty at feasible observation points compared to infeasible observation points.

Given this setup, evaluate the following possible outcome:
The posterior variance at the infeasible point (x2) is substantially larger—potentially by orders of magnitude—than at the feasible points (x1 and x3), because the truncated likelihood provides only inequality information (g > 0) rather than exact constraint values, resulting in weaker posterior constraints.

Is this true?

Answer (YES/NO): YES